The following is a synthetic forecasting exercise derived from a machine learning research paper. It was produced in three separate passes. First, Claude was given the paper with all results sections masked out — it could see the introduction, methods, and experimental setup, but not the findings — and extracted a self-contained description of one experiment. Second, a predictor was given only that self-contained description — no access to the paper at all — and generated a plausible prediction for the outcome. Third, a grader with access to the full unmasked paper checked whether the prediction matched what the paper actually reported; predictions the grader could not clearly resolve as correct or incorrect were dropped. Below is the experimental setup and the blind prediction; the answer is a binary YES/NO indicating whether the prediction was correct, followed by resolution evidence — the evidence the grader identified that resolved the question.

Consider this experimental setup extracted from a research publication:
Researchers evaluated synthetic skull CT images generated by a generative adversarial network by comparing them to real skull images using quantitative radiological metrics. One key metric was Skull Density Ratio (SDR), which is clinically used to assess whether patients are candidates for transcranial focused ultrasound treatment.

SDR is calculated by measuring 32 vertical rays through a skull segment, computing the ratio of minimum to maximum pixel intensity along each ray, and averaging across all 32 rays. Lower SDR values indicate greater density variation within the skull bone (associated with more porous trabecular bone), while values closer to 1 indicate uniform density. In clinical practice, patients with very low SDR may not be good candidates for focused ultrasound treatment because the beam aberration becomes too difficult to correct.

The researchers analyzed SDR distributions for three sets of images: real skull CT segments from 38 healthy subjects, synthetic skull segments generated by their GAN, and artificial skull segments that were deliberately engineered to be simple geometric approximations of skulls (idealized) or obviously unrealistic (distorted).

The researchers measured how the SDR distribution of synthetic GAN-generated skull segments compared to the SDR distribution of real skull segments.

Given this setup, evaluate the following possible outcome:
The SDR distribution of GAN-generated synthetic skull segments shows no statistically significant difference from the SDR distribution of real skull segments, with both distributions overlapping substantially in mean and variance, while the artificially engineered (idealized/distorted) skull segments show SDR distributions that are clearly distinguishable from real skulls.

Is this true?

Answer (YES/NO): NO